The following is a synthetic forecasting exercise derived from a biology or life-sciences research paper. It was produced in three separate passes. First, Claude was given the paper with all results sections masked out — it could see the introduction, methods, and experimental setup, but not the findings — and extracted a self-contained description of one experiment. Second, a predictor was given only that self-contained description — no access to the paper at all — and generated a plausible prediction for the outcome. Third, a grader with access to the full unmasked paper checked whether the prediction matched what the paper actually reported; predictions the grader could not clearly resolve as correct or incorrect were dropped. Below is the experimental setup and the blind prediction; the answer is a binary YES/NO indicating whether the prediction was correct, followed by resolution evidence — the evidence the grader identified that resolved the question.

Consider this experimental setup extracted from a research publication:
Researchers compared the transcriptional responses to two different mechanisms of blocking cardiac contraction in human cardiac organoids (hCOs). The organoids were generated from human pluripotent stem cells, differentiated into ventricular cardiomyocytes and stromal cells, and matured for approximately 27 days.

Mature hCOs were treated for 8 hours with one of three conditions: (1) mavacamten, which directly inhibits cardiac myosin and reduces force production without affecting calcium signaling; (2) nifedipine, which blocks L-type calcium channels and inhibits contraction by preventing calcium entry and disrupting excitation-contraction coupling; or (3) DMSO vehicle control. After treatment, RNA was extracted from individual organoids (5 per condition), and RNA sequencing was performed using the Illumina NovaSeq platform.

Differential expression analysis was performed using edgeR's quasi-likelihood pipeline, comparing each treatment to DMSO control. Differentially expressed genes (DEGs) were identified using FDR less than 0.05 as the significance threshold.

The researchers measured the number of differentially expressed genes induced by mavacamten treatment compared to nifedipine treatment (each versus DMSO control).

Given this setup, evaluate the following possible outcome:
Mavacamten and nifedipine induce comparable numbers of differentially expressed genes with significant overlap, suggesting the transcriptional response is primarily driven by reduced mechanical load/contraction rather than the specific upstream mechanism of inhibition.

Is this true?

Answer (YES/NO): NO